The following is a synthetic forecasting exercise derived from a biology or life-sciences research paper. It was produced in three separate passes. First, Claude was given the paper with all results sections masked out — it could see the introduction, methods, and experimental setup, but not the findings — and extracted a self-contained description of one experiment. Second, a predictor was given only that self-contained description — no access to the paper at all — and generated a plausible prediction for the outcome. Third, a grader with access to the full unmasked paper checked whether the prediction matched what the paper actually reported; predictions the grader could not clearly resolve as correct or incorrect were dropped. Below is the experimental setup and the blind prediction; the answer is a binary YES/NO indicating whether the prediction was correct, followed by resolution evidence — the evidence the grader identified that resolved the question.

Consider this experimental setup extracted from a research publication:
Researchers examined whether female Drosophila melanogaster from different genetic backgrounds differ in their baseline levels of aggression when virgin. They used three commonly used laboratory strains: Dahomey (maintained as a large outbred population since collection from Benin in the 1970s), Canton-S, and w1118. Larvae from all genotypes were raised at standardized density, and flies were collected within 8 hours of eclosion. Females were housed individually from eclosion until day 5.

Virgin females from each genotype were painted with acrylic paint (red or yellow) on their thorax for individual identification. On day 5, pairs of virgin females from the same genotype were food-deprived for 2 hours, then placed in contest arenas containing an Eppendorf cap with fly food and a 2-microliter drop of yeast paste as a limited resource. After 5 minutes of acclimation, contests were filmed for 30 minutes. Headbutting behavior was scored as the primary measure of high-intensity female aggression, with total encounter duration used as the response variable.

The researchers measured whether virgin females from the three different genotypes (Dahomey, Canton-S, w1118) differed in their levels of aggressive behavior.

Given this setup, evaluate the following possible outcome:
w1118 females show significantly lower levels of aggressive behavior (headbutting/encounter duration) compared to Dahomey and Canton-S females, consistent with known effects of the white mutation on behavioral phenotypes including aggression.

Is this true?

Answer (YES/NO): YES